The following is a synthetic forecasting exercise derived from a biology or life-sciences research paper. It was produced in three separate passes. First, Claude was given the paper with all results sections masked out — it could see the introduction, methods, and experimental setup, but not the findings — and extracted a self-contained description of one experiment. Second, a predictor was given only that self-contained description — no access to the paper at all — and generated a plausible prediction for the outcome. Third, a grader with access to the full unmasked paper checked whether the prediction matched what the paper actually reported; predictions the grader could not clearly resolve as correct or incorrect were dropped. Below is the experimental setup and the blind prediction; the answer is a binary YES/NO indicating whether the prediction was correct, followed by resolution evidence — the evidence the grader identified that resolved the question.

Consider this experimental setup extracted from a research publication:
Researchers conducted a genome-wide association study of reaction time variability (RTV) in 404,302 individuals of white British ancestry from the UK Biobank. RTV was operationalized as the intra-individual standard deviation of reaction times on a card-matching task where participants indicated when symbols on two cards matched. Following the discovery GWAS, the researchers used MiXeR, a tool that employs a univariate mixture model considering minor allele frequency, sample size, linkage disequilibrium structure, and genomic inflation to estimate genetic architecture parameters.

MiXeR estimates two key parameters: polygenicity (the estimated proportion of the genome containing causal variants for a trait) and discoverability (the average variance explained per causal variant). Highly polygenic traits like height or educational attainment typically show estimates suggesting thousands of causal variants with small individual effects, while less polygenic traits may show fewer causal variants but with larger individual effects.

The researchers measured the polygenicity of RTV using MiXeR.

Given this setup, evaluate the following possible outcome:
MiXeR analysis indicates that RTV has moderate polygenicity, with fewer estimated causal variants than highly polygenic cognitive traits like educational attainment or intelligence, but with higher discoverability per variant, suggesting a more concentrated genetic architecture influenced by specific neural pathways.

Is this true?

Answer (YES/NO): NO